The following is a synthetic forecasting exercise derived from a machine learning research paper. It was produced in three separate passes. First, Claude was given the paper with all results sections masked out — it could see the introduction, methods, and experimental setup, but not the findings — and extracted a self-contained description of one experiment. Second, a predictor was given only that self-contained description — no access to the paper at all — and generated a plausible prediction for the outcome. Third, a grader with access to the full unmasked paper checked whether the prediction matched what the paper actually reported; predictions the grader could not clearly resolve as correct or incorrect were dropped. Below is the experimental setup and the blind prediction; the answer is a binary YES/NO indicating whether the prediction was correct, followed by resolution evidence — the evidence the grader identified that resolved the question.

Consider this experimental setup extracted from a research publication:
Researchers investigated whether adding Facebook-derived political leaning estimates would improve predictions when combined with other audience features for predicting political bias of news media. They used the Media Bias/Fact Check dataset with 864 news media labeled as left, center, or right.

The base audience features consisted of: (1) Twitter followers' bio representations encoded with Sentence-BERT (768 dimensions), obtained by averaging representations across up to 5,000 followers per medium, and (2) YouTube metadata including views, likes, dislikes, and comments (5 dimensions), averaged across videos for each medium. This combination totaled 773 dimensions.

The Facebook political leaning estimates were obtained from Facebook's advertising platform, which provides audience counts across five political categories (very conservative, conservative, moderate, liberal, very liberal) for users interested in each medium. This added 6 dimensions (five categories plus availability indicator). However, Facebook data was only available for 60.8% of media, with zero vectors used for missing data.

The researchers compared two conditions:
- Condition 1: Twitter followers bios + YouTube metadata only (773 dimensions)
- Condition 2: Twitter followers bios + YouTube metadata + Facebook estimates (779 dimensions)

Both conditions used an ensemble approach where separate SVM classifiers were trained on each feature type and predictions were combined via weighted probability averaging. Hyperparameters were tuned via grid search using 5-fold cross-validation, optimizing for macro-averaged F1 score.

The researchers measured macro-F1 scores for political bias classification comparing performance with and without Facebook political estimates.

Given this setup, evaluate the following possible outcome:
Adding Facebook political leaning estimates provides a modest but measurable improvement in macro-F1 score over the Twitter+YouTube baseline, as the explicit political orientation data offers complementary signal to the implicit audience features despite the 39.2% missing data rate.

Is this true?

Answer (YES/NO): NO